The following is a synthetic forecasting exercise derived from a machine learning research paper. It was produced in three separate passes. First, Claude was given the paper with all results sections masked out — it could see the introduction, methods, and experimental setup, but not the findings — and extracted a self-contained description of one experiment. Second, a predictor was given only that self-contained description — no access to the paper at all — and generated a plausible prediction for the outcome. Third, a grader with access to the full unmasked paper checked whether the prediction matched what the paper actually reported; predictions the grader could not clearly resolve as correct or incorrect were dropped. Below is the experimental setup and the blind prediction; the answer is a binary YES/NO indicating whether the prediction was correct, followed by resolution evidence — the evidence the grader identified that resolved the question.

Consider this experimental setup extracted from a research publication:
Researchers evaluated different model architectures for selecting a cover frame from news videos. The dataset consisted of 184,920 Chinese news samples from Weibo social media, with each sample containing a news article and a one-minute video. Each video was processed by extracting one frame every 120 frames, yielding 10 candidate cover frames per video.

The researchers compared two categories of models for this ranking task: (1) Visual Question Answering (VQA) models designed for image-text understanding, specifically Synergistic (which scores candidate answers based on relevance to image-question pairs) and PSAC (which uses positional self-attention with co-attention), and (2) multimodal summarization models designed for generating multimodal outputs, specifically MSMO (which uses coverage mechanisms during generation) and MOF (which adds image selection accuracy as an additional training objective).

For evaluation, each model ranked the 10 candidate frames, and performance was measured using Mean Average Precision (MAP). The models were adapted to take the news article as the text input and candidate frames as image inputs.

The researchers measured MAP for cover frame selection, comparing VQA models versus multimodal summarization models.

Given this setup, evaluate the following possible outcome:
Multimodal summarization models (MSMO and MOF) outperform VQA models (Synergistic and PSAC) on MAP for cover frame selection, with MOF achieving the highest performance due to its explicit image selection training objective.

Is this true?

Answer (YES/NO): NO